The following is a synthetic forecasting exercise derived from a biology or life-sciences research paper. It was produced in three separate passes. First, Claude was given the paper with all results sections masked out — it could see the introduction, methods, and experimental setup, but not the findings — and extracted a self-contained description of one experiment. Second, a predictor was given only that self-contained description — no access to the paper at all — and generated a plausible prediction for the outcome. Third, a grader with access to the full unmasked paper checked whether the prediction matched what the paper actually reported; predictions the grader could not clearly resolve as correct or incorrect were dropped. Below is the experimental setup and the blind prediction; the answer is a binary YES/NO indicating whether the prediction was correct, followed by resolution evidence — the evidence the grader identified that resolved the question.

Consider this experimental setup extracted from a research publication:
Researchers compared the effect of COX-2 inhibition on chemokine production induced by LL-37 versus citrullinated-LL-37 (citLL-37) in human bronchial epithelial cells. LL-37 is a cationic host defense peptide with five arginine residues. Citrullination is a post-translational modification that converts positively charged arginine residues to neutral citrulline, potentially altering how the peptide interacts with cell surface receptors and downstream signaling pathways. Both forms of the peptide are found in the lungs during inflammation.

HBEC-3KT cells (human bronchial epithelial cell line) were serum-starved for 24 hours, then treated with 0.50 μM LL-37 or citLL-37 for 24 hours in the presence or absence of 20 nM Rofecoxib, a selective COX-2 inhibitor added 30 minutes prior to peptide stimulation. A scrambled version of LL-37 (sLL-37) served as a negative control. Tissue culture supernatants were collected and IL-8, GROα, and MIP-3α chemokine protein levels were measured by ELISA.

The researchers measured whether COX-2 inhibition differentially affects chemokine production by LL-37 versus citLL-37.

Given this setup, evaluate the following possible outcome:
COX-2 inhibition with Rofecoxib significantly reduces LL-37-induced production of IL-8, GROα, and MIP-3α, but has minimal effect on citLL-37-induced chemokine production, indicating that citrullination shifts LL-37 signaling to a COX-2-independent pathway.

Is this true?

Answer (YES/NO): YES